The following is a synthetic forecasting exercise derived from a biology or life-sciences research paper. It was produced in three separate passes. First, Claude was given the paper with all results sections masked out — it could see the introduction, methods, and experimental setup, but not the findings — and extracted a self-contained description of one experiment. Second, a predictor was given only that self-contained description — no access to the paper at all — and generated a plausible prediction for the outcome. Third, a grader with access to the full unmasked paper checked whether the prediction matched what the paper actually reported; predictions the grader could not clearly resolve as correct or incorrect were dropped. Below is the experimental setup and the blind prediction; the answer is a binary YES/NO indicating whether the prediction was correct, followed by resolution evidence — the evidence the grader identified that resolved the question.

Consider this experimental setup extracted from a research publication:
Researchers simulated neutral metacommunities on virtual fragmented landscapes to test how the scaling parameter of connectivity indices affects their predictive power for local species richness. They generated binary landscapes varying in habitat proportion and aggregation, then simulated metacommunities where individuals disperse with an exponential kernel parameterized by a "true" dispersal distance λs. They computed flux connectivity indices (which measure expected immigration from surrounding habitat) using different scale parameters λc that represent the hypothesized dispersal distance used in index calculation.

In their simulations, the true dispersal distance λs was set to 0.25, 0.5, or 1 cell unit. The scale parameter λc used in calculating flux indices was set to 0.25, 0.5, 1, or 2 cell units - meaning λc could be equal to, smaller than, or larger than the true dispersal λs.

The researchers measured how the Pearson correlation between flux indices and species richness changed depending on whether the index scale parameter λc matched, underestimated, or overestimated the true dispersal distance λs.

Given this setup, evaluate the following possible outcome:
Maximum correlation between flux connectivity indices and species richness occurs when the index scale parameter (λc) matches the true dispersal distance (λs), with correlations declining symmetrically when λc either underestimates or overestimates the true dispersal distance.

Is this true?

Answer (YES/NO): NO